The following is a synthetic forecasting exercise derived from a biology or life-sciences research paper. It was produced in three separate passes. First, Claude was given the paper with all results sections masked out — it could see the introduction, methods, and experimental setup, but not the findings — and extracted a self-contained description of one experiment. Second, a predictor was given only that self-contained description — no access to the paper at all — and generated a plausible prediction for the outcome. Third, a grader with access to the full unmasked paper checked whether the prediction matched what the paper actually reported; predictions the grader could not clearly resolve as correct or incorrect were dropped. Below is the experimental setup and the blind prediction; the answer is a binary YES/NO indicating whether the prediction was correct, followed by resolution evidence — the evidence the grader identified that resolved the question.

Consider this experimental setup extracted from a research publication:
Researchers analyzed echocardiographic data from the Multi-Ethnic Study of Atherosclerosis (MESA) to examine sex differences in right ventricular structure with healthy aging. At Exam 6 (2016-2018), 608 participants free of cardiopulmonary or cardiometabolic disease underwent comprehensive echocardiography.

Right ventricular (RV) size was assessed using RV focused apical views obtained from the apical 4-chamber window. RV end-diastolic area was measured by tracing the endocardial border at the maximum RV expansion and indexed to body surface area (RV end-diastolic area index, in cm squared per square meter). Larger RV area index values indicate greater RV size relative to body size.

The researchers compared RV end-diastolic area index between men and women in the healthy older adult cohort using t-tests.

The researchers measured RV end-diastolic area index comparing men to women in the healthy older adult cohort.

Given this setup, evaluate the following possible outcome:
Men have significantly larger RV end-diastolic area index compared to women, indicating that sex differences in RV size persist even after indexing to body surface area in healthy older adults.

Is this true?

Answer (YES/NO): YES